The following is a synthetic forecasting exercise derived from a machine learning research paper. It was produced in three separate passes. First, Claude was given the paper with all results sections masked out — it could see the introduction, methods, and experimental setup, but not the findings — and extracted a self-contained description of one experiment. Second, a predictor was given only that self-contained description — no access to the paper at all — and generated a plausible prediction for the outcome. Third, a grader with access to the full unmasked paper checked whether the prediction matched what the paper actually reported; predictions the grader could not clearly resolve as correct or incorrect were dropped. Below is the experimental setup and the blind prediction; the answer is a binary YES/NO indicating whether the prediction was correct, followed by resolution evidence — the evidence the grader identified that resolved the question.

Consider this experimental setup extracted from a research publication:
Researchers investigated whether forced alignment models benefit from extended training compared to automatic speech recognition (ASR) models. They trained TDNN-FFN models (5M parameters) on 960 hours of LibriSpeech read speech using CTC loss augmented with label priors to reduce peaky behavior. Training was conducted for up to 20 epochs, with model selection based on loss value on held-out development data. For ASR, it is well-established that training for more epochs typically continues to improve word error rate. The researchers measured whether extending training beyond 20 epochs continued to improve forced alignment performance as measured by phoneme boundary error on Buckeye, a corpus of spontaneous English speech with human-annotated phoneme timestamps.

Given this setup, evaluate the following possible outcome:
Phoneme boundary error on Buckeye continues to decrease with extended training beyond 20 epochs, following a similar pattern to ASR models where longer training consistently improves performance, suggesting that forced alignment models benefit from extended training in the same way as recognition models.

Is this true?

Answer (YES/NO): NO